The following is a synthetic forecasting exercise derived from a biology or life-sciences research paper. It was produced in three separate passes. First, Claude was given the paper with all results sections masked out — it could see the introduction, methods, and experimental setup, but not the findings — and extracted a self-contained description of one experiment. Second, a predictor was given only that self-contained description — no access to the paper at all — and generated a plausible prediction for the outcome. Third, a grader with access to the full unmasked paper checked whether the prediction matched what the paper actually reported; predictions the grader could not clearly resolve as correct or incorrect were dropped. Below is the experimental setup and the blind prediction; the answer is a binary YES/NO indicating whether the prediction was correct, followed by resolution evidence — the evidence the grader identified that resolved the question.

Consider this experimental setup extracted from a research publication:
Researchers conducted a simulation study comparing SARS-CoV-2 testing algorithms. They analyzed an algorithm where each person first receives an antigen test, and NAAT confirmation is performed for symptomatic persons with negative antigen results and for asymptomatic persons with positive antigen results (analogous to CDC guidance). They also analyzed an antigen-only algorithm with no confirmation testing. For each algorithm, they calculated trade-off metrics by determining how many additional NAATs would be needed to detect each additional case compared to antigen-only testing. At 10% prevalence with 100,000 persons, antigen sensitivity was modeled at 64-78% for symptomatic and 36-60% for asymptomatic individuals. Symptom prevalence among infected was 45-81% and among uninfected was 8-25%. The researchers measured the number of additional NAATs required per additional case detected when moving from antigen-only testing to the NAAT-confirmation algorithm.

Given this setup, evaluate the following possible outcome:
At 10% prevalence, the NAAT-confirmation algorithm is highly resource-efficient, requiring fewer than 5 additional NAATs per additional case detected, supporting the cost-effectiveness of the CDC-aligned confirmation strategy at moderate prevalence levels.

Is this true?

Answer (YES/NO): NO